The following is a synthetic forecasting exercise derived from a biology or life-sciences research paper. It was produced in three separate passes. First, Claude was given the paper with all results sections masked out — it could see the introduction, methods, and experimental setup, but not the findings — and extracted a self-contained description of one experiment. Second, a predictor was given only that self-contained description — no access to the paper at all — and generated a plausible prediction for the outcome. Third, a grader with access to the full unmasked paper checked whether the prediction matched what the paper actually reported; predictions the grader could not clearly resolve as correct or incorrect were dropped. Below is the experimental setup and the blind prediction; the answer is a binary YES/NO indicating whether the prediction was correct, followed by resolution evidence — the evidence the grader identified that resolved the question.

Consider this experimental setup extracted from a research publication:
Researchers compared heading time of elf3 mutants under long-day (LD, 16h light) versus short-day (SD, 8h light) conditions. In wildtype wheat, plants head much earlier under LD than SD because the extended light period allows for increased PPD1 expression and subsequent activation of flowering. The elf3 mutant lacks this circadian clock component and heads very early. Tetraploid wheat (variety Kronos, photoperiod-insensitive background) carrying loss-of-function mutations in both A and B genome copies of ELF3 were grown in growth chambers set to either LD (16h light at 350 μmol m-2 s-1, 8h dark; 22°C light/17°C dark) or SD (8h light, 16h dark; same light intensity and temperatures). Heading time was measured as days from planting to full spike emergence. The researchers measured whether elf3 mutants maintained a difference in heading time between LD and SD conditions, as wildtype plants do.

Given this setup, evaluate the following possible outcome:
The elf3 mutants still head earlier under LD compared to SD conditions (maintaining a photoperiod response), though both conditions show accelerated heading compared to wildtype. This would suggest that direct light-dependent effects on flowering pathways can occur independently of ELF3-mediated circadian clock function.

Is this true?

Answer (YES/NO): YES